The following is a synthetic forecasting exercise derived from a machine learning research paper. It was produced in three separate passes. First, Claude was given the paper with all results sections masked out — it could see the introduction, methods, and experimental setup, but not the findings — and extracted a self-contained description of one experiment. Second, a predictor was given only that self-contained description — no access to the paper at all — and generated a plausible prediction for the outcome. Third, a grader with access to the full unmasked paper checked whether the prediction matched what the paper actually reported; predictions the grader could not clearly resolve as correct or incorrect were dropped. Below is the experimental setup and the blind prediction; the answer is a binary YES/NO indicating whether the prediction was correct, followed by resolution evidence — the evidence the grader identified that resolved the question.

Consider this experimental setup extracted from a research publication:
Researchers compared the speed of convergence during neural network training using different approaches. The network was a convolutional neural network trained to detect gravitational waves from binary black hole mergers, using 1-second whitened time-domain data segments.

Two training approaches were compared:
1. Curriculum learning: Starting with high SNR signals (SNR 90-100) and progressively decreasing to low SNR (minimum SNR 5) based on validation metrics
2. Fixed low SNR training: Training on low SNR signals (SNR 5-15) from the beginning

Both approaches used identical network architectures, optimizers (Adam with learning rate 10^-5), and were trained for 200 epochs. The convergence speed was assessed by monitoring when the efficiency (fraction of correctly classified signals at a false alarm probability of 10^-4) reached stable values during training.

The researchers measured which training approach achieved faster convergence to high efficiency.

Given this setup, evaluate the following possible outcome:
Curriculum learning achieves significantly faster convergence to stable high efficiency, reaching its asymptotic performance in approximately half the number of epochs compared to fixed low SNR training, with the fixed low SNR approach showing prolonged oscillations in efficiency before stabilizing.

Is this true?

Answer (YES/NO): NO